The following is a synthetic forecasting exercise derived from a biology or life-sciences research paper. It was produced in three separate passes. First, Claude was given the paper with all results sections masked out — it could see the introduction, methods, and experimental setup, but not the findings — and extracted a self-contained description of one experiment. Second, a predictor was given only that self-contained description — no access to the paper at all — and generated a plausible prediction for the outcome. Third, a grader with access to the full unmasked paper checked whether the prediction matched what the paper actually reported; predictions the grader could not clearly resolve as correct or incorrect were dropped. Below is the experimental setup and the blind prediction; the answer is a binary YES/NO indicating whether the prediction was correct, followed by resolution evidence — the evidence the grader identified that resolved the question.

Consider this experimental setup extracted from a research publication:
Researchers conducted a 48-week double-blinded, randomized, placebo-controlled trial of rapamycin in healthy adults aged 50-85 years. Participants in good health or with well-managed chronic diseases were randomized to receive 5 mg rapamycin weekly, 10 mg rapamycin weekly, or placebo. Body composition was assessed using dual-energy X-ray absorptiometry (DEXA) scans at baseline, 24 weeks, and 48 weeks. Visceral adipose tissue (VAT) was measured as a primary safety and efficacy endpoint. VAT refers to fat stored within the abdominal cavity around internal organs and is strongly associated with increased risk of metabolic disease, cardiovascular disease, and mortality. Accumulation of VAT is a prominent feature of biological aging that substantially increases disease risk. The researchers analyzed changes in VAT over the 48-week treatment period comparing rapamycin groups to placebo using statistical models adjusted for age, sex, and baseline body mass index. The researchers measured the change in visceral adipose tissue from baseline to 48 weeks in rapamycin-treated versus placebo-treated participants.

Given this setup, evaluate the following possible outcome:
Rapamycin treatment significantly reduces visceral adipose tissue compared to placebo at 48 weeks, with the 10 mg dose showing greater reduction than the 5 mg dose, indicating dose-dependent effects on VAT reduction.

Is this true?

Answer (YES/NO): NO